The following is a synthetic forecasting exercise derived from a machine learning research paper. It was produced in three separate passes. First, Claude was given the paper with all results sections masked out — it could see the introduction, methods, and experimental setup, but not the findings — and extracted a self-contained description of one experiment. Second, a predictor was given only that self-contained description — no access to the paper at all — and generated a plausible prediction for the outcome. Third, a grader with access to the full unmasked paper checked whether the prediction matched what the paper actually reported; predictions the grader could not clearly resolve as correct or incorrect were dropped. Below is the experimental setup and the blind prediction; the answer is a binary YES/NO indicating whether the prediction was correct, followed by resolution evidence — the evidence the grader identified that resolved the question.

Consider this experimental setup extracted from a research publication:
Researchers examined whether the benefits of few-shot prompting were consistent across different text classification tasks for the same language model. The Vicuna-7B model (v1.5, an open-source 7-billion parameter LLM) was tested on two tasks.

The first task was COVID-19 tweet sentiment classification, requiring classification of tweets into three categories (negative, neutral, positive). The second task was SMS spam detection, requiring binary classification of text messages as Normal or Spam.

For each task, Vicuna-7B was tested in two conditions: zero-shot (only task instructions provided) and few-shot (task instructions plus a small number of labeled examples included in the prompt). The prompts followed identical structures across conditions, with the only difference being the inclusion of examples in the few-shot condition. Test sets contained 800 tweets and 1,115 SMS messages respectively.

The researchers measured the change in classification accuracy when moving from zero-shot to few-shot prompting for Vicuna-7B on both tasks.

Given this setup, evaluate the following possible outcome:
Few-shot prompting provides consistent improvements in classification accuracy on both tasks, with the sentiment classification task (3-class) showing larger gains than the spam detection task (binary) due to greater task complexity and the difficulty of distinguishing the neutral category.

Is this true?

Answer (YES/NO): NO